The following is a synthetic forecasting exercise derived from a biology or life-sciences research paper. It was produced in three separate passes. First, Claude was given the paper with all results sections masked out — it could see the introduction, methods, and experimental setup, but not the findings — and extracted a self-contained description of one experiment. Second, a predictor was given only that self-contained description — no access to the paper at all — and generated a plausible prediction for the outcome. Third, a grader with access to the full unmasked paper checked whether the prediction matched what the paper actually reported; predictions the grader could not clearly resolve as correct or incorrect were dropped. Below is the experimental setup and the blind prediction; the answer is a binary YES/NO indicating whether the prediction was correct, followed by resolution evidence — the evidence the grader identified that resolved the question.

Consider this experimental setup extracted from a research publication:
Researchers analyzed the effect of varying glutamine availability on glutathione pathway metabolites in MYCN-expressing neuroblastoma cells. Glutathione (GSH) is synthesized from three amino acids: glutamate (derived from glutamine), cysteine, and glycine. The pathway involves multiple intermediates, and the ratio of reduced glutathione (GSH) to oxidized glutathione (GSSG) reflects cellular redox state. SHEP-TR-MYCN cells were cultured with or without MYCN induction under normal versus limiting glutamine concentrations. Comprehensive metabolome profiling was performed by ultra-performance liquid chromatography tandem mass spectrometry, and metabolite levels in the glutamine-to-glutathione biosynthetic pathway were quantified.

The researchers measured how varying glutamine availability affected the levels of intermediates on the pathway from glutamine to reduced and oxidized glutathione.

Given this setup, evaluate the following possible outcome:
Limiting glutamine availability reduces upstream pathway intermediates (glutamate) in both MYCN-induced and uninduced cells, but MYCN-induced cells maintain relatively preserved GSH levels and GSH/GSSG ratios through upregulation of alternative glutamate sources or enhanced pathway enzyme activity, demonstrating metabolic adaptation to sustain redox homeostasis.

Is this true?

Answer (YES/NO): NO